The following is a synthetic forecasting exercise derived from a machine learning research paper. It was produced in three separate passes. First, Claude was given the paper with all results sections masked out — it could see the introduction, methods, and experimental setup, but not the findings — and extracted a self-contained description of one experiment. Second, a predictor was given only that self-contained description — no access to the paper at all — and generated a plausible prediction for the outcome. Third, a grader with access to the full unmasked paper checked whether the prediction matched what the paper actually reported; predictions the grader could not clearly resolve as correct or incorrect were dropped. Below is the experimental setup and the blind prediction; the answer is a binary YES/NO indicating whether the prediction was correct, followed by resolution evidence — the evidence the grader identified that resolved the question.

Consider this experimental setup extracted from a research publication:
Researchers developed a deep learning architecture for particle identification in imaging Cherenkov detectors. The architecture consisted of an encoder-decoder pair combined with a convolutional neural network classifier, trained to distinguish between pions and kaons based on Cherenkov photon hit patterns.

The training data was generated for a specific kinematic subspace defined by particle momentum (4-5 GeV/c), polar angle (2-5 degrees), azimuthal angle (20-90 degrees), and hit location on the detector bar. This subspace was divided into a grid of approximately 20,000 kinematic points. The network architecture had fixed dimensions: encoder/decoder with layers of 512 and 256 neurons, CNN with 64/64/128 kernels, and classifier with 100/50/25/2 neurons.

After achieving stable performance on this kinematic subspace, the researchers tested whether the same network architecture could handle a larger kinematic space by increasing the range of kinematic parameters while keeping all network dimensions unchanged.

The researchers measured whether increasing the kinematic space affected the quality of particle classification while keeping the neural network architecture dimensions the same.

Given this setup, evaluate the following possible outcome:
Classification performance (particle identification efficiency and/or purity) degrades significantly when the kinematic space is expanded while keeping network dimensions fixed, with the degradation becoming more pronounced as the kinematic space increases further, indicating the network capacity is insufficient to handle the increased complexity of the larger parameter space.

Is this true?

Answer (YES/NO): NO